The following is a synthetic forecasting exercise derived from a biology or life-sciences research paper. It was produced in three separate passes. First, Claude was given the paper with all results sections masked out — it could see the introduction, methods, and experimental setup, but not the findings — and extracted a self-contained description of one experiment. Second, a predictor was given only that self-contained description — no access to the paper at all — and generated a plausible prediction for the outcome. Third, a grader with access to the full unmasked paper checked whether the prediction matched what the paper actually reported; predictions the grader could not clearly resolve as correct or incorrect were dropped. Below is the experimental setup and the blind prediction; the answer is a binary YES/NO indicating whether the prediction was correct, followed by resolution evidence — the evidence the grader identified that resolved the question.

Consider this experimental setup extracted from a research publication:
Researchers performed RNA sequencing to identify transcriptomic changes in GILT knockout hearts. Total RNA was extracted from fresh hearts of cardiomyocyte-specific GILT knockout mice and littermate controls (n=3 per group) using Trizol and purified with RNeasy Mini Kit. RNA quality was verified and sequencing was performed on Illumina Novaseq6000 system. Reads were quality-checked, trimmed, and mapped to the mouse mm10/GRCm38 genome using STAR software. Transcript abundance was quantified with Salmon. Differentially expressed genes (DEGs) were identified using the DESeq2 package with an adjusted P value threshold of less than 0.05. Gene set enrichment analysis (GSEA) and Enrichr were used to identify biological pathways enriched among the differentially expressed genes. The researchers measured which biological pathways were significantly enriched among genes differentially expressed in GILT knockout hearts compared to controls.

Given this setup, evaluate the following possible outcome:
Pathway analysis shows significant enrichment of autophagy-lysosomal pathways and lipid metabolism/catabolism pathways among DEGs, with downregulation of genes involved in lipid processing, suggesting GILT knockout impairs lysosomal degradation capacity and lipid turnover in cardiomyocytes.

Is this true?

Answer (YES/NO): NO